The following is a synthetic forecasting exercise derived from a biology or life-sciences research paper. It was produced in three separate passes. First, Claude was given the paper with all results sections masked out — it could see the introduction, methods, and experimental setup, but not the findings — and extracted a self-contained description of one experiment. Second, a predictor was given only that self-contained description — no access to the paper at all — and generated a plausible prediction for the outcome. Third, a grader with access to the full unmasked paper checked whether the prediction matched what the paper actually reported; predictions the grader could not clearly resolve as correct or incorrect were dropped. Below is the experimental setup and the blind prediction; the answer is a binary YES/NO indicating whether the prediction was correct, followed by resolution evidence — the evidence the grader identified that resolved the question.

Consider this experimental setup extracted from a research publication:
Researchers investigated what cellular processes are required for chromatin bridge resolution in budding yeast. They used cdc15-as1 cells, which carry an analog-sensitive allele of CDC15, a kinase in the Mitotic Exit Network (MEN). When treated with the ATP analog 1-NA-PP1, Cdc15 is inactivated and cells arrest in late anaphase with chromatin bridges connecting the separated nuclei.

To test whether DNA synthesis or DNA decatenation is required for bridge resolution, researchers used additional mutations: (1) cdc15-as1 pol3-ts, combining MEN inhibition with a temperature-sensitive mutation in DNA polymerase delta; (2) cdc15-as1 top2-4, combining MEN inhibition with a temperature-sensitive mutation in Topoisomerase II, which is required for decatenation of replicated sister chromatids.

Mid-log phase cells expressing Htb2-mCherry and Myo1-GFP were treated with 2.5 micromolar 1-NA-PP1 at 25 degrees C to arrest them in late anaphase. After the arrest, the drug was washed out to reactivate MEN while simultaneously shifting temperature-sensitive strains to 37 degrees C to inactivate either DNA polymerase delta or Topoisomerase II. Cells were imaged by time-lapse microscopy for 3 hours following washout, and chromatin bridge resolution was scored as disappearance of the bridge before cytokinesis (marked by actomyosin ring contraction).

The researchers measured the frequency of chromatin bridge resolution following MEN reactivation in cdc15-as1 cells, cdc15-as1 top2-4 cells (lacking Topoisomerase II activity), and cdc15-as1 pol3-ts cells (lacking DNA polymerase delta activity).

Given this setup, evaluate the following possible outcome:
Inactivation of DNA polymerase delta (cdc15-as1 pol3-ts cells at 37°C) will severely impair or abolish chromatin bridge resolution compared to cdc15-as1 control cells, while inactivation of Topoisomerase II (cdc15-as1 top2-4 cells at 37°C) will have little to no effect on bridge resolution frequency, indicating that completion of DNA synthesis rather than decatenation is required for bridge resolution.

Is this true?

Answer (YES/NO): YES